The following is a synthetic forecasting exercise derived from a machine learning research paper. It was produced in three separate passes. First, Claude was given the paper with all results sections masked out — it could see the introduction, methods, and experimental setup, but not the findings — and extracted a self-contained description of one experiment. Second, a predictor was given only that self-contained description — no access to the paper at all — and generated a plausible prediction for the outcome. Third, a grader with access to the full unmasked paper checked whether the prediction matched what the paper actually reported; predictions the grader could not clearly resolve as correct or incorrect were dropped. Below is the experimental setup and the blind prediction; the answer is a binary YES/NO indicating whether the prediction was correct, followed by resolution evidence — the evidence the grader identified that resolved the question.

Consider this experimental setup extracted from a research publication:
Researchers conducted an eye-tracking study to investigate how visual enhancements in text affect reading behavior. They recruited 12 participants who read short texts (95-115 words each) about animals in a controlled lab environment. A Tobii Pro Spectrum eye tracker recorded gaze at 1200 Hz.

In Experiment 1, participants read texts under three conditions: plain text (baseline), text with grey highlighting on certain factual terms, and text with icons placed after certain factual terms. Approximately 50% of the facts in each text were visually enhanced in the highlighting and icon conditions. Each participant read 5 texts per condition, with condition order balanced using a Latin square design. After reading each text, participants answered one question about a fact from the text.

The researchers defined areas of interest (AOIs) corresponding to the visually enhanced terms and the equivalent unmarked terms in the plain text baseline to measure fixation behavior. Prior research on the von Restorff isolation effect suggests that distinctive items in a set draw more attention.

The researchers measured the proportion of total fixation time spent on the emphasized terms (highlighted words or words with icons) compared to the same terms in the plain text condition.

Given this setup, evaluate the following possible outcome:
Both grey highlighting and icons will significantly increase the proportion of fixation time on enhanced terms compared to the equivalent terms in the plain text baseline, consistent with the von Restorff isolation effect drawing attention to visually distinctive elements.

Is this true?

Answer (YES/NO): NO